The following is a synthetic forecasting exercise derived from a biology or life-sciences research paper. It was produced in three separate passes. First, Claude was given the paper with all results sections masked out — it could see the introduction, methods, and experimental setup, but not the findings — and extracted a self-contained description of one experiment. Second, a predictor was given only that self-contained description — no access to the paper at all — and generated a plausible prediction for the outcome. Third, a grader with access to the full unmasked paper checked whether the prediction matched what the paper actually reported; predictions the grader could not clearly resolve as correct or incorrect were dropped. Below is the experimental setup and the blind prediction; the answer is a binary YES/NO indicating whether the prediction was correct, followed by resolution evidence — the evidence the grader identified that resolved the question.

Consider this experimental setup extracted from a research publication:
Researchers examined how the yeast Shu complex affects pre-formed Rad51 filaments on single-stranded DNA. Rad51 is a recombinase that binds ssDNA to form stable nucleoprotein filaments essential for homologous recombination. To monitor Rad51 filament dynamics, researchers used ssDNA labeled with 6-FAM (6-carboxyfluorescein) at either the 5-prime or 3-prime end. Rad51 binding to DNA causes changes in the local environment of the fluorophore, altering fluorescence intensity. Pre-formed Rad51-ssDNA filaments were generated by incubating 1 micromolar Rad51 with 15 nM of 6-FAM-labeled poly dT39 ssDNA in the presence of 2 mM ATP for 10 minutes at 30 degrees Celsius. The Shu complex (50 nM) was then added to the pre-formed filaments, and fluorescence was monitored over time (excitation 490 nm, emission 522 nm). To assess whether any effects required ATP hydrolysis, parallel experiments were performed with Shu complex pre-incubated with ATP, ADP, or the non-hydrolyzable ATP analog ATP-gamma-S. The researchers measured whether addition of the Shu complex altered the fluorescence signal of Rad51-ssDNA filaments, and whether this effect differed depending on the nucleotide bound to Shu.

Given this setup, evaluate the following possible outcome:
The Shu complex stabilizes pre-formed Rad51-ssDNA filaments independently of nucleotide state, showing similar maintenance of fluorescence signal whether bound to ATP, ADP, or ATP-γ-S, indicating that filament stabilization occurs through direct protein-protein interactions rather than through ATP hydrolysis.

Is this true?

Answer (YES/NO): NO